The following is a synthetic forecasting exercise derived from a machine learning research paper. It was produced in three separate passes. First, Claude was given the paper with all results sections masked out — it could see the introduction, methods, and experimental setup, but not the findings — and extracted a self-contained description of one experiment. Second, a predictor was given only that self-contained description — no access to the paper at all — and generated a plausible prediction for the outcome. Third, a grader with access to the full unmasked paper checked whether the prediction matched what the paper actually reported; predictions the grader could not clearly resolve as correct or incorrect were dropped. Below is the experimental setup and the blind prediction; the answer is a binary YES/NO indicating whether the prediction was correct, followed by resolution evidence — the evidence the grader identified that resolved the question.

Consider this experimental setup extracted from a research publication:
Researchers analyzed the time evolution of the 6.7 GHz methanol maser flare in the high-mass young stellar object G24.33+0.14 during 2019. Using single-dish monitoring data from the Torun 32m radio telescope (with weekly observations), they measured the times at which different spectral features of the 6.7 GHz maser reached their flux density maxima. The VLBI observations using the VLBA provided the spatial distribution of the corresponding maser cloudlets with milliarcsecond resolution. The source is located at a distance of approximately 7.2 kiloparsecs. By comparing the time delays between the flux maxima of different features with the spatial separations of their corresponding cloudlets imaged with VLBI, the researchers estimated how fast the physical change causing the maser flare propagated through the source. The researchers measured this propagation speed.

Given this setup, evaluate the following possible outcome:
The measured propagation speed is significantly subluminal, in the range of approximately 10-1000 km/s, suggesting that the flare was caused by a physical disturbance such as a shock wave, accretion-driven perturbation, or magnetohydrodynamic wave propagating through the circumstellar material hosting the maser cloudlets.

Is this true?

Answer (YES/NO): NO